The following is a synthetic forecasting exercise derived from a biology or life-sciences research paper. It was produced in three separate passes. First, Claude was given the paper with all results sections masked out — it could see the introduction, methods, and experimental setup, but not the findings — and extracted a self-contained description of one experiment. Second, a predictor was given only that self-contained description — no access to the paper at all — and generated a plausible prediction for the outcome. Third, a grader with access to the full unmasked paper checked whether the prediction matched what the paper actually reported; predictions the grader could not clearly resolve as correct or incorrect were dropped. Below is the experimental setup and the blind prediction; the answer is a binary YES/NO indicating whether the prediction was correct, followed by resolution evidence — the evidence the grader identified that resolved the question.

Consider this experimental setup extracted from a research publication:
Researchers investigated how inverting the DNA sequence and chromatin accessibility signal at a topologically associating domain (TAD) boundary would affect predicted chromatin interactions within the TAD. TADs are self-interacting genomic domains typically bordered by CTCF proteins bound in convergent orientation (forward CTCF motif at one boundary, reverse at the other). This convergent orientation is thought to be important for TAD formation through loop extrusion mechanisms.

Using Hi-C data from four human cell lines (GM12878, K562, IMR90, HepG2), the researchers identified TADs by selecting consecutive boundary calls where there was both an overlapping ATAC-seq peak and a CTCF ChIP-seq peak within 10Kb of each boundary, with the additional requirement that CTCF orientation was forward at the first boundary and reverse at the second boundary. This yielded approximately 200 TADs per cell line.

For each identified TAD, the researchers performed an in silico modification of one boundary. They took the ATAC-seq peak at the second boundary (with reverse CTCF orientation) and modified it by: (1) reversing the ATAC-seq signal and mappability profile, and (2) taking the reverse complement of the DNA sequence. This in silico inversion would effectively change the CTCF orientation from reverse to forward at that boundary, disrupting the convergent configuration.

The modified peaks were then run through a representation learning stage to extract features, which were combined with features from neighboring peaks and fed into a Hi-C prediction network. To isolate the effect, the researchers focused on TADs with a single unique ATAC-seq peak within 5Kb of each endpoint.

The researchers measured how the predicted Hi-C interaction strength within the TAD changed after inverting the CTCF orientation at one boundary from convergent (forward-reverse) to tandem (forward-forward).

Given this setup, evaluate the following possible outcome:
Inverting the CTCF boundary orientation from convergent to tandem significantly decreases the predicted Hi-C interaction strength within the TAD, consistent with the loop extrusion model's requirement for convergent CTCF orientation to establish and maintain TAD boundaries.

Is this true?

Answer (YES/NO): YES